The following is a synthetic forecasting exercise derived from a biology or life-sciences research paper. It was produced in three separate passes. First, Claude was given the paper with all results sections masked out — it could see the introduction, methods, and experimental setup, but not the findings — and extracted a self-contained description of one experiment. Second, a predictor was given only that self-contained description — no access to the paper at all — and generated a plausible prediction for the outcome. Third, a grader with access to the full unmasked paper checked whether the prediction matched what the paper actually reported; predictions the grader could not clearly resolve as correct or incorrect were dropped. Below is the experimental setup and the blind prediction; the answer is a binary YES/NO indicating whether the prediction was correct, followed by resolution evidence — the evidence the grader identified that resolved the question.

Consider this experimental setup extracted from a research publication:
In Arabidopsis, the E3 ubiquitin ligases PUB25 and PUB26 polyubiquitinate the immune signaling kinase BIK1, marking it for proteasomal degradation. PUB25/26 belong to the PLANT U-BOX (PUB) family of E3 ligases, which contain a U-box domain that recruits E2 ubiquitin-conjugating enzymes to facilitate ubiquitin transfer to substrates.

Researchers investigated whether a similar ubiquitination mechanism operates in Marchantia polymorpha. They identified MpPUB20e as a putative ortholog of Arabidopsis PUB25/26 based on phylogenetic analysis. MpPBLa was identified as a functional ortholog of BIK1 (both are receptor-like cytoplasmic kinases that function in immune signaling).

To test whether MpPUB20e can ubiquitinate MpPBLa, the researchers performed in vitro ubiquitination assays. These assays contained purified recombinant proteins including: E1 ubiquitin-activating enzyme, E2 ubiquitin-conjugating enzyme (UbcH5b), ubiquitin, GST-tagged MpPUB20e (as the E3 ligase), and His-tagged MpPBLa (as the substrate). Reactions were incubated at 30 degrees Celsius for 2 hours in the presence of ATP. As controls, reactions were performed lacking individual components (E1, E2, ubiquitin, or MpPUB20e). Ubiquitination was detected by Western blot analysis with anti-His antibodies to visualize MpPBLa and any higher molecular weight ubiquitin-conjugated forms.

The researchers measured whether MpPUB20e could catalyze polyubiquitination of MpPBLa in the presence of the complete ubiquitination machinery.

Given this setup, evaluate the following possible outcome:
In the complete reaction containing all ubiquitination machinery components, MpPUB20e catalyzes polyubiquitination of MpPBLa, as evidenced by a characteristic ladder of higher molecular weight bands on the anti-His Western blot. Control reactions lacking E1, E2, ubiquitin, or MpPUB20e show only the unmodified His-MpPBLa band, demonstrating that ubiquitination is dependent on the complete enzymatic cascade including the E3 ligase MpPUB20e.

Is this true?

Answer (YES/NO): NO